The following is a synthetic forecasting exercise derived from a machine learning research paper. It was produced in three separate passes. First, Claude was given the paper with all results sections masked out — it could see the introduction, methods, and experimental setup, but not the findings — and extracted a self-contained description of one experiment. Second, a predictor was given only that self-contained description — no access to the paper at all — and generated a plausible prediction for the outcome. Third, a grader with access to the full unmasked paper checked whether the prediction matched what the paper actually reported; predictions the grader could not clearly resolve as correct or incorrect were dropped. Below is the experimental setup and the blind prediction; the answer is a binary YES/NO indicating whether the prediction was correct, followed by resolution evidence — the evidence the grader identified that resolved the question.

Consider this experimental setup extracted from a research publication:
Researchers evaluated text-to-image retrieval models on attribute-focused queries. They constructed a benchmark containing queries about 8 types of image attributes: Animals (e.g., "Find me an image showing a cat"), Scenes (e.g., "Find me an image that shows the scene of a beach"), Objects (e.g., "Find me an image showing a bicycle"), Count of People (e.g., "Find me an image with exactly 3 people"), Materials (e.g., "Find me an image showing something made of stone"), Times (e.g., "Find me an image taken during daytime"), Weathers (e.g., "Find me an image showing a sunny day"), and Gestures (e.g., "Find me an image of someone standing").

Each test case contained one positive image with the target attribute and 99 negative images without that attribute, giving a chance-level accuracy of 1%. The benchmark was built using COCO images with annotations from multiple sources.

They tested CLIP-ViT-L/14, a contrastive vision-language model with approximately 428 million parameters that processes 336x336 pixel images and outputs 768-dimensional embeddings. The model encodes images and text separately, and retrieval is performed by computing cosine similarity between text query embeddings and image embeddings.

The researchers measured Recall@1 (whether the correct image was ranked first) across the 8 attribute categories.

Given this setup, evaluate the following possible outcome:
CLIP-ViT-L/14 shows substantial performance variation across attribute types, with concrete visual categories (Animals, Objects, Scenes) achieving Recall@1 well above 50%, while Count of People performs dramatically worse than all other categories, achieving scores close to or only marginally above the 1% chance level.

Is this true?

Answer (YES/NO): NO